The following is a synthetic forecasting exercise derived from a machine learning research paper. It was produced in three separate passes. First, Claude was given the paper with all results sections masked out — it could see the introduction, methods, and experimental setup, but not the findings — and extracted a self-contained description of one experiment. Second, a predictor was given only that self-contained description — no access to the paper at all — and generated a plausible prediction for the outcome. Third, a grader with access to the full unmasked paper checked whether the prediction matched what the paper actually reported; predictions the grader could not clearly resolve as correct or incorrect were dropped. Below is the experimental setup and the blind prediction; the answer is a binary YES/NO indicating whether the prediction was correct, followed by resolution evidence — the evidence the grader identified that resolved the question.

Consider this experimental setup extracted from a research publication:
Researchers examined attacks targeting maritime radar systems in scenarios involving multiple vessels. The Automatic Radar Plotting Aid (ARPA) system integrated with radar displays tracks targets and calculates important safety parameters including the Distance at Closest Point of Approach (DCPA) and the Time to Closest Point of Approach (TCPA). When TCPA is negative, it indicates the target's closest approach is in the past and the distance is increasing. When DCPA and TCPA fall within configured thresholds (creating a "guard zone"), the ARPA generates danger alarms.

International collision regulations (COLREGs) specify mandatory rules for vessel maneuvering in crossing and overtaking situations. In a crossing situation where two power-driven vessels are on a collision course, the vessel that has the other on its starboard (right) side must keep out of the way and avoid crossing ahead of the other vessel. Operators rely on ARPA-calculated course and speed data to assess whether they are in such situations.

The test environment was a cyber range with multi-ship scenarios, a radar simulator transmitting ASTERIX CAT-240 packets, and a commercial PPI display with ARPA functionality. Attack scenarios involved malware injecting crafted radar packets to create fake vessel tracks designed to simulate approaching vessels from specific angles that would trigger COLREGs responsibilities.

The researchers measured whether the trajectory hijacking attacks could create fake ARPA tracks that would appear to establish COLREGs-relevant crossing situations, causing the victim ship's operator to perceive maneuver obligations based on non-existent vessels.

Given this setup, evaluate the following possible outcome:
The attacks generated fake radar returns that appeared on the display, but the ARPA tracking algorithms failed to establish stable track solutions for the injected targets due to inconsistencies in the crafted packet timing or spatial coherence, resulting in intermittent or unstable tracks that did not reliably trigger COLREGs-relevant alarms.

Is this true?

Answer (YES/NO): NO